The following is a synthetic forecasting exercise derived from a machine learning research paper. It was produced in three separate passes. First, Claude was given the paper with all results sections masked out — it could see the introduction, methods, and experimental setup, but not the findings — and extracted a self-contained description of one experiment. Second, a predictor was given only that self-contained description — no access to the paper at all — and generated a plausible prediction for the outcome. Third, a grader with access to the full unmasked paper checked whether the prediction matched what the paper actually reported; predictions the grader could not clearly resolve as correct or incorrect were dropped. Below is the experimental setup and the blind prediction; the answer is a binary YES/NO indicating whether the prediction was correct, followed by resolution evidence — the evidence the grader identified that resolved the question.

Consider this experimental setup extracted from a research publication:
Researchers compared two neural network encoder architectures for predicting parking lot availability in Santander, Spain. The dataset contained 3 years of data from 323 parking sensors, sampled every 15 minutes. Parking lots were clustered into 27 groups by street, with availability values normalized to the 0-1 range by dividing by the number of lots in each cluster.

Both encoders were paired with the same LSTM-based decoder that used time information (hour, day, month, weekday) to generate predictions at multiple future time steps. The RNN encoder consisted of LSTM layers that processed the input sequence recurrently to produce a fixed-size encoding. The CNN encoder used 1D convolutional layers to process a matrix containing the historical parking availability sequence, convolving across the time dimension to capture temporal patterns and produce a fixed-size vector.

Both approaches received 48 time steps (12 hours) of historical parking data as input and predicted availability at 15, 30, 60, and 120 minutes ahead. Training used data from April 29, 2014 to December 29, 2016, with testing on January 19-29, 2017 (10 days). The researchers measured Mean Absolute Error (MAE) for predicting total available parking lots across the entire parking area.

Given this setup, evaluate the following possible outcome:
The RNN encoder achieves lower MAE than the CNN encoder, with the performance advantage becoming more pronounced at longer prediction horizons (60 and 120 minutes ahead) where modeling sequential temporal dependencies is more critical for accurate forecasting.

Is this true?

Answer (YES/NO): NO